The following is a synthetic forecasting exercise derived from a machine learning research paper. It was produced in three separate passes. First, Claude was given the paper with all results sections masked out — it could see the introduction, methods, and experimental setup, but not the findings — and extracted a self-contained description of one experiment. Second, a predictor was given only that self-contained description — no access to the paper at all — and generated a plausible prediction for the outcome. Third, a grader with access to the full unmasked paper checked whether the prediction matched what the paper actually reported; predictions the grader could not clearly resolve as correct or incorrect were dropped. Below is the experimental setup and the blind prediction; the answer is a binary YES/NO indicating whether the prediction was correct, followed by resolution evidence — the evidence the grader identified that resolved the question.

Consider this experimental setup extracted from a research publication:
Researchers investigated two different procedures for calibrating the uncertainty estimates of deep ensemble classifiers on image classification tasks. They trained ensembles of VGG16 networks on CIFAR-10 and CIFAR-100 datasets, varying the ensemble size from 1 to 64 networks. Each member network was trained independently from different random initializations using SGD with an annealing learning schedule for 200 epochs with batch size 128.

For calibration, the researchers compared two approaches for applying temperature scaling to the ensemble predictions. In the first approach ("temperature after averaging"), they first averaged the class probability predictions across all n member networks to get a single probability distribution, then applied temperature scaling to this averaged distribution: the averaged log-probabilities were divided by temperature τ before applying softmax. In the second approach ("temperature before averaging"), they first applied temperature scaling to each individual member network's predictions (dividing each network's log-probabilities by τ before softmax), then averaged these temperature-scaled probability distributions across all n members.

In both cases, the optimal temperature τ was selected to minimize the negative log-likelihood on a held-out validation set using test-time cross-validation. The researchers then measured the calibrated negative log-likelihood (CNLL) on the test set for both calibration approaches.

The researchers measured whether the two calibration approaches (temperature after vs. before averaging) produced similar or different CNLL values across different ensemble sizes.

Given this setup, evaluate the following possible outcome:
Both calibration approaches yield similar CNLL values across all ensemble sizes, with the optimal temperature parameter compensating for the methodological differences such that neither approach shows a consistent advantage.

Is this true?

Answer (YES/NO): NO